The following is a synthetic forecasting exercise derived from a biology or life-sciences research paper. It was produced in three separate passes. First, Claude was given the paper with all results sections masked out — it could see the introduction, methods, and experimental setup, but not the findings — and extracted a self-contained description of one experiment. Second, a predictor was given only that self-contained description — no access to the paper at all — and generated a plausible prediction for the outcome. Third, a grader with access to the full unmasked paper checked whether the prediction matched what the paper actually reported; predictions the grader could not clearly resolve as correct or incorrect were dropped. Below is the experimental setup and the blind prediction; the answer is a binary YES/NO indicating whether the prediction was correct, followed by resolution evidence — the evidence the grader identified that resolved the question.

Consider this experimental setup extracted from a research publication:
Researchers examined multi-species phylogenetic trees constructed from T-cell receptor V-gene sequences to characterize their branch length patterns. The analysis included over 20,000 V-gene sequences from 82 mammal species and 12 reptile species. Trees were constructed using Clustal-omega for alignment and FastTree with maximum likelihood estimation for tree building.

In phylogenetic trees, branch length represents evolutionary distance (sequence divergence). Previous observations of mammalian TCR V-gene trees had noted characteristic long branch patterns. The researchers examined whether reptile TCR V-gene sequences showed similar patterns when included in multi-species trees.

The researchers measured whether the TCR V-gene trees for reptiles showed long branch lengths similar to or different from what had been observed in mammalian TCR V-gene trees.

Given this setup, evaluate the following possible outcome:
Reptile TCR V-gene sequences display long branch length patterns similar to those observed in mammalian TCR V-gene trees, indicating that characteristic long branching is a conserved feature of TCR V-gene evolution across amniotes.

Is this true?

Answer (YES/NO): YES